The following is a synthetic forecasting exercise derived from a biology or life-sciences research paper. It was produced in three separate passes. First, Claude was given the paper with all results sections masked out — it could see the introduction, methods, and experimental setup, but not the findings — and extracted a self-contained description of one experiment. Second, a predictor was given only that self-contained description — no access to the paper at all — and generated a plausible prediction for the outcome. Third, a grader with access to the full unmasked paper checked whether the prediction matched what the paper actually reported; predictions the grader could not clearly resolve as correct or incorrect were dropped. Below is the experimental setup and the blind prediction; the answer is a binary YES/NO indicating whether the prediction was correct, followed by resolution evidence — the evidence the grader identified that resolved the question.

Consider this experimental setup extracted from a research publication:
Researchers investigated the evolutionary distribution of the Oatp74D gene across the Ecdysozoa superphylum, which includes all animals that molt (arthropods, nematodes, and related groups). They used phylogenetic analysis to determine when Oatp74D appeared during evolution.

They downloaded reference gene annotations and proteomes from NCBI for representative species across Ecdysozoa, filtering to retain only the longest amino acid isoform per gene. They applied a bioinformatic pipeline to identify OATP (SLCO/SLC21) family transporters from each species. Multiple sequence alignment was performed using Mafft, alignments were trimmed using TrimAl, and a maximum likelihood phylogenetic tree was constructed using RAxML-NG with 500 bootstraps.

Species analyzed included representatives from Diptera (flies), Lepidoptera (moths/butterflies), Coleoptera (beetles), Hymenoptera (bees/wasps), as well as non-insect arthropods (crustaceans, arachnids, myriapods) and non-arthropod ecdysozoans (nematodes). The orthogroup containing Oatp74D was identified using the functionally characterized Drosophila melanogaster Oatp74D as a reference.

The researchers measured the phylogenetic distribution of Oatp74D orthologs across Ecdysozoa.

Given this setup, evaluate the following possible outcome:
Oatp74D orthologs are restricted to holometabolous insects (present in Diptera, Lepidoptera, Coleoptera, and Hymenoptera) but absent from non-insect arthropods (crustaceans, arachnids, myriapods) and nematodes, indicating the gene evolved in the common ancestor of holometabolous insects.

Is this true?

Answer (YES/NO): NO